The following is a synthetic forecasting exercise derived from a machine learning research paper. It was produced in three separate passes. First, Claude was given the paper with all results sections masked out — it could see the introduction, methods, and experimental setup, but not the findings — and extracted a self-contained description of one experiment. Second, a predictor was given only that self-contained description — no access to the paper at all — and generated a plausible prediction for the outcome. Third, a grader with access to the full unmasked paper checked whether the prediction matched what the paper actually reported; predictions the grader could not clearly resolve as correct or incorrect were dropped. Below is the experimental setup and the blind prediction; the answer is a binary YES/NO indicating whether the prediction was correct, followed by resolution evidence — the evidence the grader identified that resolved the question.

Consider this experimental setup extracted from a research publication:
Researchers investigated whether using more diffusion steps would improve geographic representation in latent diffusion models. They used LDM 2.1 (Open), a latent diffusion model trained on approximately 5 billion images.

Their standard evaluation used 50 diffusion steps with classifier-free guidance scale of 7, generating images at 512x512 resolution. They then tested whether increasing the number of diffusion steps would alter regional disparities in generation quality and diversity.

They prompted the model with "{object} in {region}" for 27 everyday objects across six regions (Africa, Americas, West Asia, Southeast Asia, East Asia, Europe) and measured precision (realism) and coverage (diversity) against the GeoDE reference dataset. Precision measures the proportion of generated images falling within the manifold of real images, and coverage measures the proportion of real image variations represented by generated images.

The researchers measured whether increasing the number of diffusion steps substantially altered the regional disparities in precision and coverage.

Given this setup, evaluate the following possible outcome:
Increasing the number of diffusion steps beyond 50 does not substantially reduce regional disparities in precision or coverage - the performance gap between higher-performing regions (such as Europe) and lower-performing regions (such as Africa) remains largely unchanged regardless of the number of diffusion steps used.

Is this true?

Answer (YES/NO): YES